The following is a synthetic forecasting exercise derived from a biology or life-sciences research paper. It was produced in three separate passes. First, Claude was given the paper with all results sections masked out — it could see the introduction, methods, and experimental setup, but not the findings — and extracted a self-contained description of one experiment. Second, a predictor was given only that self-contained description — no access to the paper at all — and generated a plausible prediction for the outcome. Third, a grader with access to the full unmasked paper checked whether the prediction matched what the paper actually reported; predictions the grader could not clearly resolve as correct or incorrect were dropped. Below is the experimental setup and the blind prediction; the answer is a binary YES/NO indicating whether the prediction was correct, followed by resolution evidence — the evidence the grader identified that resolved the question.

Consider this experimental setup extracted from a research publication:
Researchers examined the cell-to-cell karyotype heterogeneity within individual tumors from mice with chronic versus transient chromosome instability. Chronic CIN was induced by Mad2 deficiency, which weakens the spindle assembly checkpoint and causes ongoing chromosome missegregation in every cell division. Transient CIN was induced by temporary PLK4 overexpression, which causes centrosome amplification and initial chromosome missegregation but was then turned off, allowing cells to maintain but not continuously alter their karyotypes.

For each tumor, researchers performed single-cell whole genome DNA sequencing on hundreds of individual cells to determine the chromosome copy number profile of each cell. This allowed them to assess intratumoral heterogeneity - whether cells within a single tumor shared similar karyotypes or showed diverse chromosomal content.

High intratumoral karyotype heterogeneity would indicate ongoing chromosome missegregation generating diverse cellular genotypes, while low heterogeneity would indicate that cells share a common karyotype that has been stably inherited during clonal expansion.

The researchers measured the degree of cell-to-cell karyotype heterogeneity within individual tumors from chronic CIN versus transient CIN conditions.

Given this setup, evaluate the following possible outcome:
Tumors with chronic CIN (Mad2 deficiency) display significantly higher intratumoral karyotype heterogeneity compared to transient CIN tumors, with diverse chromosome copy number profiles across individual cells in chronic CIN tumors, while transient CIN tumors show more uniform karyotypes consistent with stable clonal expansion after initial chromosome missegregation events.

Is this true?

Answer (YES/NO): YES